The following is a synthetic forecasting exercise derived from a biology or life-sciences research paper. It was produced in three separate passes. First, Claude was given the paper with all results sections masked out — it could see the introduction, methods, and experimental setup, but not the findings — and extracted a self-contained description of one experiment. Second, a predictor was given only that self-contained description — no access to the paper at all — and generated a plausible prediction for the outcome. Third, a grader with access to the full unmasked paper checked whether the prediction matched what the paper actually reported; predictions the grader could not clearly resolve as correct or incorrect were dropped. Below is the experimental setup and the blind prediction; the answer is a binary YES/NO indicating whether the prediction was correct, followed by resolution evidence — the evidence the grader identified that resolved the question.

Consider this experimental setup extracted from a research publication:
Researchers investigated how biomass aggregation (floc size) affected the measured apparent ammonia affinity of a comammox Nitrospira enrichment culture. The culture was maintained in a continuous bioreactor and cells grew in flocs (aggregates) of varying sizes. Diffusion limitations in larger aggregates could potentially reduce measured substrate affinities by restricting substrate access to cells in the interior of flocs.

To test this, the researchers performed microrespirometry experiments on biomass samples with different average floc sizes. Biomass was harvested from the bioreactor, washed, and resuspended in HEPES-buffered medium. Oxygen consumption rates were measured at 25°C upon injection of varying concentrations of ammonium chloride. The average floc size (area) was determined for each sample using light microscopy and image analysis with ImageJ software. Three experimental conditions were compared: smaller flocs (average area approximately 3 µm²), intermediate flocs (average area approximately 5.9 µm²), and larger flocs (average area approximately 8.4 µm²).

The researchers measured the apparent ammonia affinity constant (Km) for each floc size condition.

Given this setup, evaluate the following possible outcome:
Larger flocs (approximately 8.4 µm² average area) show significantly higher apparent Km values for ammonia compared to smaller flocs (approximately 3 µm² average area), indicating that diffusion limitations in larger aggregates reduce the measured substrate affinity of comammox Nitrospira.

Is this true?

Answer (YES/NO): YES